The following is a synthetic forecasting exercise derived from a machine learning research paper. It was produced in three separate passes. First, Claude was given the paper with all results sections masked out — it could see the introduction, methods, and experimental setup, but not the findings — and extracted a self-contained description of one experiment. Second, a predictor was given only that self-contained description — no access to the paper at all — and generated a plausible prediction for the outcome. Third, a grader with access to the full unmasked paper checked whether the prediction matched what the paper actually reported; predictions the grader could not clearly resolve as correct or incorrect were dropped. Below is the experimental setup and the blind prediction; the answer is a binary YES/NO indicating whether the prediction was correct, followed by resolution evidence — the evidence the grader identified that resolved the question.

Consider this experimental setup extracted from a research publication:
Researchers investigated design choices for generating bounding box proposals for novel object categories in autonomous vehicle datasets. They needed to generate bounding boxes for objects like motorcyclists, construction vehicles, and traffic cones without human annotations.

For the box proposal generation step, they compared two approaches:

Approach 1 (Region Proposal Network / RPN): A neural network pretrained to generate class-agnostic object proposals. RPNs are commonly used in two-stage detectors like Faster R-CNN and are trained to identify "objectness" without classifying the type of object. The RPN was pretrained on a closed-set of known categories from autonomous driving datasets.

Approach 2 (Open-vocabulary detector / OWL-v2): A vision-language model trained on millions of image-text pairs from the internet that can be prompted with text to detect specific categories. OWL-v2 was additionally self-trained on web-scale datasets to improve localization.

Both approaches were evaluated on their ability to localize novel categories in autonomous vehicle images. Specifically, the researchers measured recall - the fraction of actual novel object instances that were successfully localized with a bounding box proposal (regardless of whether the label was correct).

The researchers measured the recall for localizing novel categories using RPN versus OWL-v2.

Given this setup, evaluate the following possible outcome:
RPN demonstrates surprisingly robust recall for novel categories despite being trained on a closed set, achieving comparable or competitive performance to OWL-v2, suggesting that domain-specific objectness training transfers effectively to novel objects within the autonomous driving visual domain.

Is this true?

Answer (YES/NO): NO